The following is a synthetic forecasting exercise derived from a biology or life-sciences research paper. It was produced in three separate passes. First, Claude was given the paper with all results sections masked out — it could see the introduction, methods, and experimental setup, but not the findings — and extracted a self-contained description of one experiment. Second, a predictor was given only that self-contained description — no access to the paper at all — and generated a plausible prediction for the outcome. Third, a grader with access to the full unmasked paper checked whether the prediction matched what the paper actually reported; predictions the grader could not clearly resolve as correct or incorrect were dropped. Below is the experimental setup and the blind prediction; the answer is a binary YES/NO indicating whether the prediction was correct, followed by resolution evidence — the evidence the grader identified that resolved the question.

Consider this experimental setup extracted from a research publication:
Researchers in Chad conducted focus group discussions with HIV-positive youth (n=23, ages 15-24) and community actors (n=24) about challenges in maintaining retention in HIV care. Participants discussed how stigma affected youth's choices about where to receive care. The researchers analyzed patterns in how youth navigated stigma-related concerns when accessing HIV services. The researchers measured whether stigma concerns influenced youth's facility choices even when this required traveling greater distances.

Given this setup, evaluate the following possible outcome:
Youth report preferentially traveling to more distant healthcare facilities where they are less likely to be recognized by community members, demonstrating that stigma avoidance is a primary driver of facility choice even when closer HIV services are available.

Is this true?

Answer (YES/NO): YES